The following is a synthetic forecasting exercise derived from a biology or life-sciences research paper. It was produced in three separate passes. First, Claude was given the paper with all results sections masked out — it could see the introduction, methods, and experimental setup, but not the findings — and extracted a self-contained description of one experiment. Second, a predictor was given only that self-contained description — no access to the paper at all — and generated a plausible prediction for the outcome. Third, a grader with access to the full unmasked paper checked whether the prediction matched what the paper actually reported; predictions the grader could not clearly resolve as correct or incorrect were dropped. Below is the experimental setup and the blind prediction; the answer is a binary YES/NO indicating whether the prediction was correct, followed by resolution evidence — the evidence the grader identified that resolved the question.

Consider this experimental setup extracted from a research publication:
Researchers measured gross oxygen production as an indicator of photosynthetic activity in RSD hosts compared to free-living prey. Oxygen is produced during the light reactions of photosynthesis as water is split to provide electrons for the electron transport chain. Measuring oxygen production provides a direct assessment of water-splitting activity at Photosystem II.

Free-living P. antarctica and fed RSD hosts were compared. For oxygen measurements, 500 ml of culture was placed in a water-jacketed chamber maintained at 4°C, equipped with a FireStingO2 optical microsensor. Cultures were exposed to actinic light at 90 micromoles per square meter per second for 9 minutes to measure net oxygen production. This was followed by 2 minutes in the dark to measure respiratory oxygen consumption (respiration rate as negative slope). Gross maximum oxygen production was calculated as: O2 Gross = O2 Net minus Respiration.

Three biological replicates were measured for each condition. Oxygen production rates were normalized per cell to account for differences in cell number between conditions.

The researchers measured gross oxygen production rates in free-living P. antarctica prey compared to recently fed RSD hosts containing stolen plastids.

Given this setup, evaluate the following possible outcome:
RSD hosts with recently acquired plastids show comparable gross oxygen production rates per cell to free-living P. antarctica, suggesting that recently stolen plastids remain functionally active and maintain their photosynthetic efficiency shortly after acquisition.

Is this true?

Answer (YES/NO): NO